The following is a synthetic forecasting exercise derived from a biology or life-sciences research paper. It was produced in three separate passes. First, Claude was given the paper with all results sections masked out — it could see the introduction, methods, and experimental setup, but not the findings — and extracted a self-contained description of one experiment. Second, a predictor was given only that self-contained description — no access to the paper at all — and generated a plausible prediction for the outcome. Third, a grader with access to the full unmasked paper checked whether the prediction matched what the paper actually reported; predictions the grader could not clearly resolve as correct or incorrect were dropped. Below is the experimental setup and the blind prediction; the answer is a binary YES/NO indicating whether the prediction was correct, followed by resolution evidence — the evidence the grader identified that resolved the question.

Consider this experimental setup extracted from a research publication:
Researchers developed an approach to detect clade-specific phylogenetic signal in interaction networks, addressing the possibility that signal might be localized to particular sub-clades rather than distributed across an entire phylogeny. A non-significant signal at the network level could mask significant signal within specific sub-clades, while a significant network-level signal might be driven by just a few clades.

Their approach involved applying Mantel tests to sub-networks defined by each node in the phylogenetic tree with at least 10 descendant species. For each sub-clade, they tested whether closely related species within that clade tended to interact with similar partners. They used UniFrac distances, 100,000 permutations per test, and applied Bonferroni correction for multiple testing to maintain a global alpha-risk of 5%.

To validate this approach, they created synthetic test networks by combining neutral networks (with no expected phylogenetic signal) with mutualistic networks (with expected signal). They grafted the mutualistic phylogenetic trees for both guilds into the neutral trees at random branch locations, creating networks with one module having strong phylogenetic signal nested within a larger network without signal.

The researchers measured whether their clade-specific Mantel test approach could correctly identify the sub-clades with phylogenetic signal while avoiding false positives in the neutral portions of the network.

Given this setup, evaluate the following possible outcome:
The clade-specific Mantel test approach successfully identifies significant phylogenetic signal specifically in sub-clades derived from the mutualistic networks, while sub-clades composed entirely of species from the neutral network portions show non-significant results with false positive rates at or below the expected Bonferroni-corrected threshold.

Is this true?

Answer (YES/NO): NO